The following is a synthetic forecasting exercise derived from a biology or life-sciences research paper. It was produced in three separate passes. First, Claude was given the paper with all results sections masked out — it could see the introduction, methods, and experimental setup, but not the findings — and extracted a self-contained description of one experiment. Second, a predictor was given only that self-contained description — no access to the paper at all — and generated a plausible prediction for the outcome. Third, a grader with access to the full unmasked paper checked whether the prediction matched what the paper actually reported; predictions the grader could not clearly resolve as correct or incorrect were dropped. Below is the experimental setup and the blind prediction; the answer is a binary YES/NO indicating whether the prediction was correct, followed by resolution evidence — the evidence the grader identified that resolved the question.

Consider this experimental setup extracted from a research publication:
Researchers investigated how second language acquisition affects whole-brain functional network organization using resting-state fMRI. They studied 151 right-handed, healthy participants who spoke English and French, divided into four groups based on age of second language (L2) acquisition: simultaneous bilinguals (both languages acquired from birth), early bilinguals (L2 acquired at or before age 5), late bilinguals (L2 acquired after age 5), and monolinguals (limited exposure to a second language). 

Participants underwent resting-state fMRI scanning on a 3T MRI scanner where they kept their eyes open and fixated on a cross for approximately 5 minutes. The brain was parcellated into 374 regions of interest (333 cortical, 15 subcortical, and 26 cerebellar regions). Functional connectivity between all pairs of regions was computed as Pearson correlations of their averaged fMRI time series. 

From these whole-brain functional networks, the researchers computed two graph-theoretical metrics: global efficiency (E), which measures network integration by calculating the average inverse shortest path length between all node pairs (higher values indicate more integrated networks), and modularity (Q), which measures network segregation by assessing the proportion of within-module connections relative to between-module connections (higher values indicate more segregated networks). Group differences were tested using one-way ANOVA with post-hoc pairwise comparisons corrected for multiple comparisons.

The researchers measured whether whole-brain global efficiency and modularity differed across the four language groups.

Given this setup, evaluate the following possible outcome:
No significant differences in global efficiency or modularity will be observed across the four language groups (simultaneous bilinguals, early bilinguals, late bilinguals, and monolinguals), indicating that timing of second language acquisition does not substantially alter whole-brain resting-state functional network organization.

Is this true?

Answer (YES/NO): NO